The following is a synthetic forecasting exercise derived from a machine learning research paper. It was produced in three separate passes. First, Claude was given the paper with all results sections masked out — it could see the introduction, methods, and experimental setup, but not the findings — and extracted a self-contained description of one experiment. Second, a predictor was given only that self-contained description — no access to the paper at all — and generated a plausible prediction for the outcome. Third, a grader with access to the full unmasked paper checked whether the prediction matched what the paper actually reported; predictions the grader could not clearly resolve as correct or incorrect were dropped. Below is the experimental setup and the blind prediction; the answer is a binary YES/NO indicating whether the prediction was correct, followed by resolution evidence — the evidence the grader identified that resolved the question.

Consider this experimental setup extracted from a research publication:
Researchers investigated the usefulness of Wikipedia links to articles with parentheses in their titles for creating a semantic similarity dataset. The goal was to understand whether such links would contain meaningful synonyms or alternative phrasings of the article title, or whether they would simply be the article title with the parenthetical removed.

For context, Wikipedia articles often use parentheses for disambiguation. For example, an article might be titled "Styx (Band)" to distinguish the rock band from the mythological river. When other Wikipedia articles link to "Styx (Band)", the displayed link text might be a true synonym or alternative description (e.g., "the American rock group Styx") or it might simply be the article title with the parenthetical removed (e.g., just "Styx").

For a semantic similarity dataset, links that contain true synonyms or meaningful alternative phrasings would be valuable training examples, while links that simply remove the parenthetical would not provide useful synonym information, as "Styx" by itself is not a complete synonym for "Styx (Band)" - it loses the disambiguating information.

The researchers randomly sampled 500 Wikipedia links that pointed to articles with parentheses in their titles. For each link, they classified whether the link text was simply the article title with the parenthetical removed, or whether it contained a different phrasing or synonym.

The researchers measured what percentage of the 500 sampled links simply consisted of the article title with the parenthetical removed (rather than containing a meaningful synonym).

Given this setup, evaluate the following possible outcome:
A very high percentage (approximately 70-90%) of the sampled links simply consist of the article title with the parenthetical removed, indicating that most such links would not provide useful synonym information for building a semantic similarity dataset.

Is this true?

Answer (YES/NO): YES